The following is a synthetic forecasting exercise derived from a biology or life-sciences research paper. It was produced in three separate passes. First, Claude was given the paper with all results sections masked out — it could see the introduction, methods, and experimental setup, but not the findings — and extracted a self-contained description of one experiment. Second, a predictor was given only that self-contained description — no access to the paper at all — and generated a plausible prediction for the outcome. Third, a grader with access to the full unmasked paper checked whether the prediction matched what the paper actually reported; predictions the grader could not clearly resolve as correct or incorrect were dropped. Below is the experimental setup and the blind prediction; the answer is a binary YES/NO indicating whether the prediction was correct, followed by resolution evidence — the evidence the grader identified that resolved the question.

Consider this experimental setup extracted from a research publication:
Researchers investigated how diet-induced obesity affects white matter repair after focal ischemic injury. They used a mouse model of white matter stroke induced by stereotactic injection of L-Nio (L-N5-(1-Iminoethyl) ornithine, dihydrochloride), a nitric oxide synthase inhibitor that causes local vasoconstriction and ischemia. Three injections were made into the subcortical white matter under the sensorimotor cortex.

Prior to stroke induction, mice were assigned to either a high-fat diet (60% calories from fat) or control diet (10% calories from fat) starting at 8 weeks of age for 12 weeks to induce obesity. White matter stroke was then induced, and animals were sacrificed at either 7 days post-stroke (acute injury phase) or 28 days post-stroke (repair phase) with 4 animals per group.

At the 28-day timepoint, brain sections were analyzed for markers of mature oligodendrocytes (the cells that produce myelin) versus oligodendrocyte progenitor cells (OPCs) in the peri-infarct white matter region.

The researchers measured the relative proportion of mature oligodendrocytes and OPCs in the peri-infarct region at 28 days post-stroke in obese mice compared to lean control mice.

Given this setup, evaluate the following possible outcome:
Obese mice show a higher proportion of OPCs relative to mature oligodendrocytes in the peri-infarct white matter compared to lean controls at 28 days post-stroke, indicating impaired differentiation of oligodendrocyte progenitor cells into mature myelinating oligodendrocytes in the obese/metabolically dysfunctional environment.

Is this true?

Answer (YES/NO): YES